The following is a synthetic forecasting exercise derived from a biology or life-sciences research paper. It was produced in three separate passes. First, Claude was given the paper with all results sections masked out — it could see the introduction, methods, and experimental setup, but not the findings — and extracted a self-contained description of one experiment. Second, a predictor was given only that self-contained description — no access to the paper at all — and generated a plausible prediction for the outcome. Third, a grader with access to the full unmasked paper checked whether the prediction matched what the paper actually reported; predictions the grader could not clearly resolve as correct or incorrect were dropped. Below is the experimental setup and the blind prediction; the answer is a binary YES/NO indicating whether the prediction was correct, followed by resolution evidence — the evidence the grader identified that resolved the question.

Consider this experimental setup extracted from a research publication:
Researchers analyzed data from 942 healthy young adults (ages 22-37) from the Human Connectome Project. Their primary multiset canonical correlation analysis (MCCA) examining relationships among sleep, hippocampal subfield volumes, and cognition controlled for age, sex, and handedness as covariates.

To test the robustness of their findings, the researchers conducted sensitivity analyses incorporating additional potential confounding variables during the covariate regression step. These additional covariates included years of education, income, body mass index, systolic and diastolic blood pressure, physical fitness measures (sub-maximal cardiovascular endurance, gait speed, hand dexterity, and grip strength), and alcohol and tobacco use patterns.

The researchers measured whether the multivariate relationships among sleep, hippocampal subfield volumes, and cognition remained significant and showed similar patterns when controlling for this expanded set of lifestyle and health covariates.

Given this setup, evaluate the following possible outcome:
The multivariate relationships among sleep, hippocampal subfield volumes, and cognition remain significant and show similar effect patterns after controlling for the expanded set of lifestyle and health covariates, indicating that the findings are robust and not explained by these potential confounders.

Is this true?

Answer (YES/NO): YES